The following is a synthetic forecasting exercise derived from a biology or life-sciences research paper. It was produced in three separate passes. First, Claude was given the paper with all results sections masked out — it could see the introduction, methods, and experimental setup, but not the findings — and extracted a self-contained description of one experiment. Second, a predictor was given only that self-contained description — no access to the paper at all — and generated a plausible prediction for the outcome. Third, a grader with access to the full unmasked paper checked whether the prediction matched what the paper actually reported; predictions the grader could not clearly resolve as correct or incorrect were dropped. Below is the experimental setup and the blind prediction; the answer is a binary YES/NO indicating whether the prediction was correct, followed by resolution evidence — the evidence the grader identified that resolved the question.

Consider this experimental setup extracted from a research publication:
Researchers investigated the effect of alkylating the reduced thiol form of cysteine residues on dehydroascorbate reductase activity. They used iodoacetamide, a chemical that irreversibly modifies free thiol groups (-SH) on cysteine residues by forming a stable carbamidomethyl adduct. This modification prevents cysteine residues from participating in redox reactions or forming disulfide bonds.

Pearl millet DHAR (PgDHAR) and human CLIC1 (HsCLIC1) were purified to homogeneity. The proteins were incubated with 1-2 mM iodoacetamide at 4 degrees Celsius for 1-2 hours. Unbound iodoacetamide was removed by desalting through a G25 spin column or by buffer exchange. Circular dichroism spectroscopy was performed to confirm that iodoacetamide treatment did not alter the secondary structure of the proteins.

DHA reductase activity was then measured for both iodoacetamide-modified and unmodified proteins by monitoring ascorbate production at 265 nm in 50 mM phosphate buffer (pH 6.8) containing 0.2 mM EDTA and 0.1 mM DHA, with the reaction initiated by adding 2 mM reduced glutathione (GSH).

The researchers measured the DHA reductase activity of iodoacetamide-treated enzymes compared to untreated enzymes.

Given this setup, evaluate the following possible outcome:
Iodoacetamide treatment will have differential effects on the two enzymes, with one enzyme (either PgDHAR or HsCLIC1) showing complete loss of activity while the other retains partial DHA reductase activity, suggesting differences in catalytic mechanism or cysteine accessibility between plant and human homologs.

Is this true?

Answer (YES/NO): NO